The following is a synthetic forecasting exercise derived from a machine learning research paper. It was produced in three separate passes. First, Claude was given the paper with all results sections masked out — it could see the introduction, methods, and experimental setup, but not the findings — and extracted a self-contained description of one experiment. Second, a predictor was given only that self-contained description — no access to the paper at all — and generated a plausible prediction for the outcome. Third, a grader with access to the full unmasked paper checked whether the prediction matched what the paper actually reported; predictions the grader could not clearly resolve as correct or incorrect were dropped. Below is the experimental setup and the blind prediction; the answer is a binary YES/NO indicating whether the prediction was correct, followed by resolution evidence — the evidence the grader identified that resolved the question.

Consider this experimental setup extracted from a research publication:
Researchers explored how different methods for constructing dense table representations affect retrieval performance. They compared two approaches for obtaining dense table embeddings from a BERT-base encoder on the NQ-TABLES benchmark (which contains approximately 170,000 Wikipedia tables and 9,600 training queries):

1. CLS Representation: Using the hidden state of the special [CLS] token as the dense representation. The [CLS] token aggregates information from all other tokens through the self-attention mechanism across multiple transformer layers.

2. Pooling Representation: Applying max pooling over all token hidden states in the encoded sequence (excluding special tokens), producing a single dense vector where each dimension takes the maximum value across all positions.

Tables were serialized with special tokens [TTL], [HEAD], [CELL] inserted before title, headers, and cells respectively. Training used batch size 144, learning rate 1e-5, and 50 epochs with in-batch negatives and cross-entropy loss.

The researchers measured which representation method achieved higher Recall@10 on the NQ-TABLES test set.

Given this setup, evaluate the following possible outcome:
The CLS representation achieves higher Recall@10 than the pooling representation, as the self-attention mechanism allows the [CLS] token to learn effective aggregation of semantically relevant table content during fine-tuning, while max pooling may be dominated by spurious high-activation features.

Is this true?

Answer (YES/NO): NO